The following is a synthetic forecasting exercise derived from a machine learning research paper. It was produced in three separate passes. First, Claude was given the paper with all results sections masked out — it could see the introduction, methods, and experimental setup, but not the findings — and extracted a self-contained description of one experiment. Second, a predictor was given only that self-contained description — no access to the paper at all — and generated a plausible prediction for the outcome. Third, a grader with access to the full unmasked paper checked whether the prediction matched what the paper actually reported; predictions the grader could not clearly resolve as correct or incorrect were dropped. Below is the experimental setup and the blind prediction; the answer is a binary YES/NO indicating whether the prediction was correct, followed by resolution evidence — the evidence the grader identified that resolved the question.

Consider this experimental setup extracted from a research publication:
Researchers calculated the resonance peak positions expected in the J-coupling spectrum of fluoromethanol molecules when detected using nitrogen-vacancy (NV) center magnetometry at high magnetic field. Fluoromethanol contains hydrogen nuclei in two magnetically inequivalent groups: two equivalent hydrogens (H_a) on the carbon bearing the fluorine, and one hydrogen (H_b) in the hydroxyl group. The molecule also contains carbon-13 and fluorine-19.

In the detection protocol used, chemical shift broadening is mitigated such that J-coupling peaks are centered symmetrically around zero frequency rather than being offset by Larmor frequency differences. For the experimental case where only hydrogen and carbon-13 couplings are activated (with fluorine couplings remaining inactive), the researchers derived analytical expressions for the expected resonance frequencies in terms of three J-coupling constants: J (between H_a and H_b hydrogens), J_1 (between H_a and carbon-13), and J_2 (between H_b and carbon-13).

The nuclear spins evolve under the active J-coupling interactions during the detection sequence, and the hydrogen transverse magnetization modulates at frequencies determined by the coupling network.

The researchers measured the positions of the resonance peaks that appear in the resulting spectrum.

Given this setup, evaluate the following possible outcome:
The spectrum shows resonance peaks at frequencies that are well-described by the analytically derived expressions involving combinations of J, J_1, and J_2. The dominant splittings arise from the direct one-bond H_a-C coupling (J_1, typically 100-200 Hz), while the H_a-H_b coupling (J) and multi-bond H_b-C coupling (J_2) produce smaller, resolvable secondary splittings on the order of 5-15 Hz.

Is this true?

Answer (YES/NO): YES